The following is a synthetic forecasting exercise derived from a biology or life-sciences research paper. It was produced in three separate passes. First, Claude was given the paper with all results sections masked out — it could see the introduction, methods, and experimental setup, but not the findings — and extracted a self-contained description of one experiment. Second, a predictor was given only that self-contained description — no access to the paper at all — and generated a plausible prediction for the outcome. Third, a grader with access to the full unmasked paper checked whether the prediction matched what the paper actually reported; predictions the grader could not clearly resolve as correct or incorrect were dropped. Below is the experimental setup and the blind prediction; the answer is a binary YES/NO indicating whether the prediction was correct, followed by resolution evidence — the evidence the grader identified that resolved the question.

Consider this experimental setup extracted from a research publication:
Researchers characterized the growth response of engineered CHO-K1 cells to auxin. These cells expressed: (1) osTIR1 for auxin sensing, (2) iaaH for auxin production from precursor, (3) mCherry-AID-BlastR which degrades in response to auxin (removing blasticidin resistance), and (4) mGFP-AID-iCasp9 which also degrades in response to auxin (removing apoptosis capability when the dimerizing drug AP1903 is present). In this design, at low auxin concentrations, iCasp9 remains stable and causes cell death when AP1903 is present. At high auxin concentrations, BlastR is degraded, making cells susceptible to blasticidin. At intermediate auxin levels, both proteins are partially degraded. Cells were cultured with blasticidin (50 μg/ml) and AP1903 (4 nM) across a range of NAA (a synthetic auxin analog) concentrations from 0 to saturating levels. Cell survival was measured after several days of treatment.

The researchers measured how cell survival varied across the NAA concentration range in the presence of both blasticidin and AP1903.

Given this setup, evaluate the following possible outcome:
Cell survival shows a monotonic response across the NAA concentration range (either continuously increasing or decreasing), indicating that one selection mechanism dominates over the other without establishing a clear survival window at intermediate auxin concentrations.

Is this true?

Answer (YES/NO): NO